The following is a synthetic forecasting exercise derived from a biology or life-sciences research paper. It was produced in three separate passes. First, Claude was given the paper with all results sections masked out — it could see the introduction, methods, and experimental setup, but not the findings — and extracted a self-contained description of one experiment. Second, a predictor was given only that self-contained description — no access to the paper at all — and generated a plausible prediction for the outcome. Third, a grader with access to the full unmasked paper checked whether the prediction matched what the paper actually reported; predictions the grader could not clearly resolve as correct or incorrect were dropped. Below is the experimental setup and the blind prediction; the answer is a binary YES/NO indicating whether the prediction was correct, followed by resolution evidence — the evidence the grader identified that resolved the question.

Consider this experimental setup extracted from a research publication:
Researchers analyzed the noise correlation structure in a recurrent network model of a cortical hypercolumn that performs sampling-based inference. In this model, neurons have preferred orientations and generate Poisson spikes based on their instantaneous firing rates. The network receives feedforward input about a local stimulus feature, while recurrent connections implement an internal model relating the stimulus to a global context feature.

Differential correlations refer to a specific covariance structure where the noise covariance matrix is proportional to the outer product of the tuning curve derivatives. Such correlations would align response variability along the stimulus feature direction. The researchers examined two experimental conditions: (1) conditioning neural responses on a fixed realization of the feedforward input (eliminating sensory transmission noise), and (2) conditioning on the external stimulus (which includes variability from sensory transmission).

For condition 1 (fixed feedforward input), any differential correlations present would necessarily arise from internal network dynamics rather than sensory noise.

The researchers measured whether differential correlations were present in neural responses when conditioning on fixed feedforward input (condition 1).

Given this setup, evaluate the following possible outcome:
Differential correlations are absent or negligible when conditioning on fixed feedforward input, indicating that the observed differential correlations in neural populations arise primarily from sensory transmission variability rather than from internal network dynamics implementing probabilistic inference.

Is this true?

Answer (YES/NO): NO